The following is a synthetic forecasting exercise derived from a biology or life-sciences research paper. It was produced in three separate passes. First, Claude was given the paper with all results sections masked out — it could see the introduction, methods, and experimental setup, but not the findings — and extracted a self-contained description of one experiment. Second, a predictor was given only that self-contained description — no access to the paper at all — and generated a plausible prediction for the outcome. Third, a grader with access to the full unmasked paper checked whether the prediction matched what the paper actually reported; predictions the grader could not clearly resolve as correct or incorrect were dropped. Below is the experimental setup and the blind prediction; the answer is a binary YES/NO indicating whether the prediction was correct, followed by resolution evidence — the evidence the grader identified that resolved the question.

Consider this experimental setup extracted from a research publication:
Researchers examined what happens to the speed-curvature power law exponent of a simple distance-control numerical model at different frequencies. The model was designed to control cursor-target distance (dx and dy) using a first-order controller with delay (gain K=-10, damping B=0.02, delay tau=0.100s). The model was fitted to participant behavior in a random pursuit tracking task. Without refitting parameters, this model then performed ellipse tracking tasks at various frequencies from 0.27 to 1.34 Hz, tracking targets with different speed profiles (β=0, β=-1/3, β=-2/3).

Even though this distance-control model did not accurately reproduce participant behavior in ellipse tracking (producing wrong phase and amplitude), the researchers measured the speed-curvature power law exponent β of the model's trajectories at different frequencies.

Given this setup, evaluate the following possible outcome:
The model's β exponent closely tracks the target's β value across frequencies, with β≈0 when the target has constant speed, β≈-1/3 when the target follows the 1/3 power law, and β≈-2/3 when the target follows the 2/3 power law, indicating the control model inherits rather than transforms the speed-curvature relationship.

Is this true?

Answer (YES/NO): NO